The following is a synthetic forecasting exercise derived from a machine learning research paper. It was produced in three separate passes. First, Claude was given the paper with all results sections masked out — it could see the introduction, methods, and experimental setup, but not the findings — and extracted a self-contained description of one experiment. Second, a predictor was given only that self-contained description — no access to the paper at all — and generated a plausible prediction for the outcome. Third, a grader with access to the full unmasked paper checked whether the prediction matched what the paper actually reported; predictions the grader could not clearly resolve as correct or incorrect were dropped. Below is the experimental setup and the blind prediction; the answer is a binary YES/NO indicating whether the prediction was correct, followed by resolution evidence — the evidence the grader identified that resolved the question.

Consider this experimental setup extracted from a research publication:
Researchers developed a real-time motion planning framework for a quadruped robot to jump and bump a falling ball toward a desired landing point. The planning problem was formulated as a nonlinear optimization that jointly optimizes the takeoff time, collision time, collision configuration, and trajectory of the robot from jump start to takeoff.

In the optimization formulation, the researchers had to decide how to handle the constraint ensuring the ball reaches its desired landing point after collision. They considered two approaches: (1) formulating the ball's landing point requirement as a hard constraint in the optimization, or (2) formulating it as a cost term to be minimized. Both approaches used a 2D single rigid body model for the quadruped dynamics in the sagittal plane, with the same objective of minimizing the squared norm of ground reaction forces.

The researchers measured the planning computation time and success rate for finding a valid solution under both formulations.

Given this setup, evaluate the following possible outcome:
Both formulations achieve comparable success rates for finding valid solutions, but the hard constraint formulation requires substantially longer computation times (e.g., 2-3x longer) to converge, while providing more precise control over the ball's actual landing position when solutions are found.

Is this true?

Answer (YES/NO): NO